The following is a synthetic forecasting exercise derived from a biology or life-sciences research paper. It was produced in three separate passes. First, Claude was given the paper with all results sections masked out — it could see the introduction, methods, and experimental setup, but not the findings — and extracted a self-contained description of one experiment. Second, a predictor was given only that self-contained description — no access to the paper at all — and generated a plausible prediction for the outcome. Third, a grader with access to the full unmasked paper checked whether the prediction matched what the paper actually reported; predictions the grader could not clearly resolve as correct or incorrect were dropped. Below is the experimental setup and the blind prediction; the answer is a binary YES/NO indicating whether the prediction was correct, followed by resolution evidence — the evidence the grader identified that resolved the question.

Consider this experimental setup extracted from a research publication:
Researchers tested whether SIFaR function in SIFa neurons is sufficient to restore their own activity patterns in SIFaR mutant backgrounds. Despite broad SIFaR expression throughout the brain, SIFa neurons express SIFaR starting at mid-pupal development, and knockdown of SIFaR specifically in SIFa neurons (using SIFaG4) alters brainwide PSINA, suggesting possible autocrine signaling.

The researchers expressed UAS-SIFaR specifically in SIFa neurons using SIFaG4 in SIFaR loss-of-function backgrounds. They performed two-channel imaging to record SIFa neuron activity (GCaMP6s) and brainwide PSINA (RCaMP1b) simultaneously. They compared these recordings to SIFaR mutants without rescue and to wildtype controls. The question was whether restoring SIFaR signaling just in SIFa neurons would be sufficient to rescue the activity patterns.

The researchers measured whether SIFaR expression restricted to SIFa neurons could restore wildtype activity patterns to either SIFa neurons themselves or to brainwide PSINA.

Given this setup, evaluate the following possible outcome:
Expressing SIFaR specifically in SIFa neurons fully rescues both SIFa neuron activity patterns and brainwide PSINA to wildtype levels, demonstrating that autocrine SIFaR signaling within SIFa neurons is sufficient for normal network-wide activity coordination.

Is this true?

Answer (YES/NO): NO